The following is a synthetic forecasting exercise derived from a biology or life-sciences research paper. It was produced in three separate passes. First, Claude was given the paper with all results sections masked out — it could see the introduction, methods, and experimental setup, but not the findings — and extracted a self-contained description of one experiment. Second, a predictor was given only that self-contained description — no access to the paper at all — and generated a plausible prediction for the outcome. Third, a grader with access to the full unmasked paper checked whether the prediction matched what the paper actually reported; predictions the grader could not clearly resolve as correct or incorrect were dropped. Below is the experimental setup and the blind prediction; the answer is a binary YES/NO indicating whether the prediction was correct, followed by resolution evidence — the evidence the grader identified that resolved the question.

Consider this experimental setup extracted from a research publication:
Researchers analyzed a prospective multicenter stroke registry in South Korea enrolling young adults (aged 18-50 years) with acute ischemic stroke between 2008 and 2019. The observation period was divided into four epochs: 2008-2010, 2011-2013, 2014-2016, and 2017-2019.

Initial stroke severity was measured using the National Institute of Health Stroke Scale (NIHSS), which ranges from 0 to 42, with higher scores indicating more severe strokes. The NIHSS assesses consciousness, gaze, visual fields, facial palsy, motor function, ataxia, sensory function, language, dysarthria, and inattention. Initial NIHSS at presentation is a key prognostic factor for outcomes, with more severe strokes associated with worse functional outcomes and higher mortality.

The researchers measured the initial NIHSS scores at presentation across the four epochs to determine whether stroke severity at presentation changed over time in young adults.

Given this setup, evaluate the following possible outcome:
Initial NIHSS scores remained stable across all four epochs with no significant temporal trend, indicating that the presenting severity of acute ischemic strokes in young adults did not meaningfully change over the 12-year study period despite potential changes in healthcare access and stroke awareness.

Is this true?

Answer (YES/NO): NO